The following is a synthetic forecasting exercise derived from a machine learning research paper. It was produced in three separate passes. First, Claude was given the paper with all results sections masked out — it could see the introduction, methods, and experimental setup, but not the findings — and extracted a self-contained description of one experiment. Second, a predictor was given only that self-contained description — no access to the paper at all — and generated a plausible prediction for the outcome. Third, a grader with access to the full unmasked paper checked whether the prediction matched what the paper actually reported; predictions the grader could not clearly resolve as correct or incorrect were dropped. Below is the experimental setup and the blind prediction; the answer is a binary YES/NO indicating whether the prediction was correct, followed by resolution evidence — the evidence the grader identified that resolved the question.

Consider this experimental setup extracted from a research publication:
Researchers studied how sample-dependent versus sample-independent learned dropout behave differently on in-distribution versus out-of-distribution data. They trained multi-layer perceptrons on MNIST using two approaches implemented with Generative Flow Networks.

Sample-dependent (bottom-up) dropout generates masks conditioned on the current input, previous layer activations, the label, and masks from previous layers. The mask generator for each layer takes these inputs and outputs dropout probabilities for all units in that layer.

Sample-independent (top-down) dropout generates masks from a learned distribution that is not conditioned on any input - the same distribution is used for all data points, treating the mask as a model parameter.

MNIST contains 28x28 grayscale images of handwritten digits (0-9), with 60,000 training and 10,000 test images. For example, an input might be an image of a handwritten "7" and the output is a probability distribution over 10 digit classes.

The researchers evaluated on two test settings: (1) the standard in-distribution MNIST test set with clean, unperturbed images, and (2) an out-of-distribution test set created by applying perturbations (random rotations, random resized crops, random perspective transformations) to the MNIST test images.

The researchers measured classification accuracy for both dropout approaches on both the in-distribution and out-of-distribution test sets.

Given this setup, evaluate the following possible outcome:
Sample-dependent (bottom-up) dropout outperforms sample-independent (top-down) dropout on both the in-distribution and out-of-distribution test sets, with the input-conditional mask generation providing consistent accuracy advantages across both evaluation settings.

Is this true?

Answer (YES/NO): NO